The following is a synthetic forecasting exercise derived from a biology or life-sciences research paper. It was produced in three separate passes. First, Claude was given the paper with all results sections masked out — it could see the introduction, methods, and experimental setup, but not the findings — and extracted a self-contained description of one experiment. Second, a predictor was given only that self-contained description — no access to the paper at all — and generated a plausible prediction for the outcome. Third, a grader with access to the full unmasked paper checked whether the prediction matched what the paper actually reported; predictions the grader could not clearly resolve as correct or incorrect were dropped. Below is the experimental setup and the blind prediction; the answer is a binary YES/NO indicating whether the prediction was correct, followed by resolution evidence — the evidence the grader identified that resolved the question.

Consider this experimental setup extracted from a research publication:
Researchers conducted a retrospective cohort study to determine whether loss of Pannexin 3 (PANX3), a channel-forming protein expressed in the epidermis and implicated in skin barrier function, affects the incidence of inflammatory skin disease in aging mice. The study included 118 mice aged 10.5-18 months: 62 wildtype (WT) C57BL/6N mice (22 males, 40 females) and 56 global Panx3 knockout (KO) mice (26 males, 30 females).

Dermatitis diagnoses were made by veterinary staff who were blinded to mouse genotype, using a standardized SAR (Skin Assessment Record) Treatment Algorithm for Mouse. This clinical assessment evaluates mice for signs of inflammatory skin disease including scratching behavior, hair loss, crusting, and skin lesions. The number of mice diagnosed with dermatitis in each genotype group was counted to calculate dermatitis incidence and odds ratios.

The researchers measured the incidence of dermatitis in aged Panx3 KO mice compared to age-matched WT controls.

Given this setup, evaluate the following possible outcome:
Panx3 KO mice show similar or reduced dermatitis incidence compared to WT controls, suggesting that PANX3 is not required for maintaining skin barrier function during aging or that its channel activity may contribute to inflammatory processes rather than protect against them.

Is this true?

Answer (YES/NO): NO